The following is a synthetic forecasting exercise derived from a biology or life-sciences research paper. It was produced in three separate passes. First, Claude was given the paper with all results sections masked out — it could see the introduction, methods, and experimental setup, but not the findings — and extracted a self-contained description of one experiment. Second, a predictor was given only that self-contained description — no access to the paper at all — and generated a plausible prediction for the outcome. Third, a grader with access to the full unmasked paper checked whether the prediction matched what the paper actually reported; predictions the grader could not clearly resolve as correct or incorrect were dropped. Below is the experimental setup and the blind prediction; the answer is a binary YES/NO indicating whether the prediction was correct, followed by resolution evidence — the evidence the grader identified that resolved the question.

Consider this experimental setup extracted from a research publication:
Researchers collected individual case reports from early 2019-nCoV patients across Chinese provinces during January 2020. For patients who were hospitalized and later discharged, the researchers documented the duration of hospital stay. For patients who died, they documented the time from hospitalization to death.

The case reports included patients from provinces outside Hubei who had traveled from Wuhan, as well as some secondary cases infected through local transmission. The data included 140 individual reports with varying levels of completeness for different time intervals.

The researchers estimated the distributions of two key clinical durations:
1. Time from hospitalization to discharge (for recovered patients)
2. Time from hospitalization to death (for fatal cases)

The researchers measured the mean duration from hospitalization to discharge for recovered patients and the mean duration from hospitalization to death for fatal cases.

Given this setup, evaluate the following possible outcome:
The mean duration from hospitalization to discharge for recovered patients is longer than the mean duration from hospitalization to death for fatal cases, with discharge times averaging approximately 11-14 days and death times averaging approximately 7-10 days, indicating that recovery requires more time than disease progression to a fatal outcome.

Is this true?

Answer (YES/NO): NO